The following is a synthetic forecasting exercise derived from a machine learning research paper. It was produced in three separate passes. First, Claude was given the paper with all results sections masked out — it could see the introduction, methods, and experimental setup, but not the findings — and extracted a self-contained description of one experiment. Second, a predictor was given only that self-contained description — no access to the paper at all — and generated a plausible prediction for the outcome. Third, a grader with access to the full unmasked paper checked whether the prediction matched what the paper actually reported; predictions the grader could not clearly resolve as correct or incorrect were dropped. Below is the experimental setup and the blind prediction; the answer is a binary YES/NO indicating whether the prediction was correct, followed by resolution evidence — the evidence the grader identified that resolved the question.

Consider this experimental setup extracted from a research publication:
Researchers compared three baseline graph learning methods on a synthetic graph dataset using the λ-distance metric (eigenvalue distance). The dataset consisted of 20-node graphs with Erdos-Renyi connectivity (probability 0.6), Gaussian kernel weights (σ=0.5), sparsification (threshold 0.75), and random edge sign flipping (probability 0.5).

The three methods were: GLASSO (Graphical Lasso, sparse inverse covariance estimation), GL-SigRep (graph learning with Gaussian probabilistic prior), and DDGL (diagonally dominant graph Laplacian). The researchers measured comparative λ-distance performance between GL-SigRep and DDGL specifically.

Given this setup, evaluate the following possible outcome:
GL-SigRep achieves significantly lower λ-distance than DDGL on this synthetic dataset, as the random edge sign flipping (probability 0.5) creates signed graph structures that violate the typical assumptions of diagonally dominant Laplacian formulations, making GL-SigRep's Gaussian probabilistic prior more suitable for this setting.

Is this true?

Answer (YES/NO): YES